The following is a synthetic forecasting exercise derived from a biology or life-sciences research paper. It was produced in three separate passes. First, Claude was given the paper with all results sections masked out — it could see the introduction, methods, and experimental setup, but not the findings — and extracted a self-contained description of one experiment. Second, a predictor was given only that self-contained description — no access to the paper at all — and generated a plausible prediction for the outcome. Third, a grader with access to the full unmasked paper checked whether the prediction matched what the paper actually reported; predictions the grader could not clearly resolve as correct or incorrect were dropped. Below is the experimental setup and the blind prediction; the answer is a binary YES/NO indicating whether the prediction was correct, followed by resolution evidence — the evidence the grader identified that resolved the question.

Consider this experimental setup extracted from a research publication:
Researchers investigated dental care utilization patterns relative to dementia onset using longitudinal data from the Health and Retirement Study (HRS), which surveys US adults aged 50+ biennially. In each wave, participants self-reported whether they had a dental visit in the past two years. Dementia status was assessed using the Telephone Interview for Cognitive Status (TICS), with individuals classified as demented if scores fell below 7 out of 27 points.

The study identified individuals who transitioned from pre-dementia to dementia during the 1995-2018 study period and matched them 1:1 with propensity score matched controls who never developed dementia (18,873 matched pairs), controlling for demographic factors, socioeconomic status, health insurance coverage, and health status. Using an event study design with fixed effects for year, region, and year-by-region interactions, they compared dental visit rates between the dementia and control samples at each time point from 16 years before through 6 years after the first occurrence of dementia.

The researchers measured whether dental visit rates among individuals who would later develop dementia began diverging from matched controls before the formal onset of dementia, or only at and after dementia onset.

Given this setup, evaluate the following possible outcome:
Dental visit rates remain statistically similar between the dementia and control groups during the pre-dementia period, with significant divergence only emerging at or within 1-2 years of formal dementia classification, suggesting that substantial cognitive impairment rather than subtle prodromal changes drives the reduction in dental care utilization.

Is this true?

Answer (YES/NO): NO